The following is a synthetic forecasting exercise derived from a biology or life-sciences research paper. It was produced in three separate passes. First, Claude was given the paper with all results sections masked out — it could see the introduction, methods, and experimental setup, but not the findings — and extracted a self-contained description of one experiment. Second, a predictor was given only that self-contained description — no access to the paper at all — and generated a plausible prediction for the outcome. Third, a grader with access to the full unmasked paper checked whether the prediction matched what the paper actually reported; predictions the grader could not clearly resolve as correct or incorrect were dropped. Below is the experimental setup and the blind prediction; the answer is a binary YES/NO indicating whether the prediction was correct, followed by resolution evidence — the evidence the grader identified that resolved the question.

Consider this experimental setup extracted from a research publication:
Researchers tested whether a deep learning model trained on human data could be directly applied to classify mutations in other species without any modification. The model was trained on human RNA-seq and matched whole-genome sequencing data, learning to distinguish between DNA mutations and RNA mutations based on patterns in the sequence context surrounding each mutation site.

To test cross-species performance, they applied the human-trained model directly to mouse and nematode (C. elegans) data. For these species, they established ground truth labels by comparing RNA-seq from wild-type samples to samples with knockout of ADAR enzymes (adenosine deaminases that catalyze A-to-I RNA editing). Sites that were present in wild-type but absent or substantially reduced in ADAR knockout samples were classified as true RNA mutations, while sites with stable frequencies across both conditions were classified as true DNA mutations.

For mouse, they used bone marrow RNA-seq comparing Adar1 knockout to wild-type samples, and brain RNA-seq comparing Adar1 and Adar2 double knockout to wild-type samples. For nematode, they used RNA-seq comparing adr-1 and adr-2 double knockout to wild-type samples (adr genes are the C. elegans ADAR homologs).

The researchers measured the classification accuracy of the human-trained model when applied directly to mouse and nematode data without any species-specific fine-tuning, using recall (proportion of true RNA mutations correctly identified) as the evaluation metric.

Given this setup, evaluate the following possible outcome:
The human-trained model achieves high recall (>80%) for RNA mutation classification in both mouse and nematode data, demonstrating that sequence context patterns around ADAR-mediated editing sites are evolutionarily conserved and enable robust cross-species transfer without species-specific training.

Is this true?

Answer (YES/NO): NO